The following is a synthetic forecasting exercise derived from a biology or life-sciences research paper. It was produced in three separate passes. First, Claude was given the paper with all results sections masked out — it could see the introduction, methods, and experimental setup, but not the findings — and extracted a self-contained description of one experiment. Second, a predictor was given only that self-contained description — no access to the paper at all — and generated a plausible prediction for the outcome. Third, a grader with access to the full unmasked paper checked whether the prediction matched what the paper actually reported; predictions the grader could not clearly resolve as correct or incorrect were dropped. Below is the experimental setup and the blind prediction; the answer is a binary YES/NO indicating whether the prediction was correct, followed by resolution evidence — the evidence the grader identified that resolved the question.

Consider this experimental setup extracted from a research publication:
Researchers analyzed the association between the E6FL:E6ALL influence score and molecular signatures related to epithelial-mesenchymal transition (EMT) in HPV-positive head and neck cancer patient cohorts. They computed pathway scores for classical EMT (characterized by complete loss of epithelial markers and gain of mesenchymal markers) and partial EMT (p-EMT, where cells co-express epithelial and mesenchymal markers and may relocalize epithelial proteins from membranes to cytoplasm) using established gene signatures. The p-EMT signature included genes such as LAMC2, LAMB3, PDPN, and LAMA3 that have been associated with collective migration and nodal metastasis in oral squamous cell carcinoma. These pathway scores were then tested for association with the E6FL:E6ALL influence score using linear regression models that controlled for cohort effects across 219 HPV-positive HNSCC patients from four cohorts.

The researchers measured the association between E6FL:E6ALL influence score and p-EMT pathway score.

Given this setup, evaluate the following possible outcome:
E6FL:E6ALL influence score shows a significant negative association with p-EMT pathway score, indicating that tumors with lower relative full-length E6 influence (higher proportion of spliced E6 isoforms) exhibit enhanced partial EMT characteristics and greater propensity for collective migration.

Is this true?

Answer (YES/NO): YES